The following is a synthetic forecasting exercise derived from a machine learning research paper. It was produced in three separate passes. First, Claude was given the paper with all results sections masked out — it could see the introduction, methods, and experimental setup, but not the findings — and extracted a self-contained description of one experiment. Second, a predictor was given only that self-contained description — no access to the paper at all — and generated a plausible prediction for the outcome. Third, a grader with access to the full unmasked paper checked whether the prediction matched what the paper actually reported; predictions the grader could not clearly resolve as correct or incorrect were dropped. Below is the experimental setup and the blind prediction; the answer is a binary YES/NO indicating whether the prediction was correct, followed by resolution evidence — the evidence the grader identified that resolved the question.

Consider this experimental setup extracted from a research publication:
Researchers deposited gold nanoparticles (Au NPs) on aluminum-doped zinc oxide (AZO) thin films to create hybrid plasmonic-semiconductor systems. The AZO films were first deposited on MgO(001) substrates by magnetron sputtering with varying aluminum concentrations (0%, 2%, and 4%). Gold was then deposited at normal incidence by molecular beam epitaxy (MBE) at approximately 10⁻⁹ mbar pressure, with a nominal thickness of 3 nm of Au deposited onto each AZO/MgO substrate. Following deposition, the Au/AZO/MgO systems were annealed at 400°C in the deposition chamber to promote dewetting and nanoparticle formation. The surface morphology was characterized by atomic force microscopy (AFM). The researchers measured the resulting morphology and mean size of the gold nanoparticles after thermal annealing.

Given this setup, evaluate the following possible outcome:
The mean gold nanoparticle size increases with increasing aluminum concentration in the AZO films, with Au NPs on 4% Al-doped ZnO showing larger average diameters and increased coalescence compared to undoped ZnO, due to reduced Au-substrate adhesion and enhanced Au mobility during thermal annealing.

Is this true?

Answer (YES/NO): NO